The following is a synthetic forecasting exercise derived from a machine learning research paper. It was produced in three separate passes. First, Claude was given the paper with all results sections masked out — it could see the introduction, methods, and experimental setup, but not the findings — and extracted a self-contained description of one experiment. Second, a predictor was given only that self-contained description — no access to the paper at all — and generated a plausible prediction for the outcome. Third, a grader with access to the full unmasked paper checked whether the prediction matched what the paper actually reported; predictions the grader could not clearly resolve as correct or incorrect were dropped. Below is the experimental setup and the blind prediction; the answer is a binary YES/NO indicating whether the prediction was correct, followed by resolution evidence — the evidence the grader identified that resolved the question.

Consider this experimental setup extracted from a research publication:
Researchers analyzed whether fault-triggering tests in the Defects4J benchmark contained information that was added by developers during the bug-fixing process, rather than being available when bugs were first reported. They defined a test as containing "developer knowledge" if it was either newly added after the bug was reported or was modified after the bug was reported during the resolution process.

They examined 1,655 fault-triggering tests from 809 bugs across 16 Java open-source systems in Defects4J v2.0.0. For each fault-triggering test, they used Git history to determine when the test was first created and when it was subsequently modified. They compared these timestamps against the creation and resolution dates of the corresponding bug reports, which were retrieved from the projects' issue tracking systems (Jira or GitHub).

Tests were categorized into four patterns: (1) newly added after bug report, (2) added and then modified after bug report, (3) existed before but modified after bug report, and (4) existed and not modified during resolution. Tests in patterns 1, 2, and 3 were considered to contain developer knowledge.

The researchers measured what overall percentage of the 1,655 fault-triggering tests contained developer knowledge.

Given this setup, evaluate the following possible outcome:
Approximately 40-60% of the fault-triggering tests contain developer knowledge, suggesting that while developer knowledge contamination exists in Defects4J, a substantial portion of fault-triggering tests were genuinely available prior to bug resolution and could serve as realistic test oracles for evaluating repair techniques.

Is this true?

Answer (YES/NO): NO